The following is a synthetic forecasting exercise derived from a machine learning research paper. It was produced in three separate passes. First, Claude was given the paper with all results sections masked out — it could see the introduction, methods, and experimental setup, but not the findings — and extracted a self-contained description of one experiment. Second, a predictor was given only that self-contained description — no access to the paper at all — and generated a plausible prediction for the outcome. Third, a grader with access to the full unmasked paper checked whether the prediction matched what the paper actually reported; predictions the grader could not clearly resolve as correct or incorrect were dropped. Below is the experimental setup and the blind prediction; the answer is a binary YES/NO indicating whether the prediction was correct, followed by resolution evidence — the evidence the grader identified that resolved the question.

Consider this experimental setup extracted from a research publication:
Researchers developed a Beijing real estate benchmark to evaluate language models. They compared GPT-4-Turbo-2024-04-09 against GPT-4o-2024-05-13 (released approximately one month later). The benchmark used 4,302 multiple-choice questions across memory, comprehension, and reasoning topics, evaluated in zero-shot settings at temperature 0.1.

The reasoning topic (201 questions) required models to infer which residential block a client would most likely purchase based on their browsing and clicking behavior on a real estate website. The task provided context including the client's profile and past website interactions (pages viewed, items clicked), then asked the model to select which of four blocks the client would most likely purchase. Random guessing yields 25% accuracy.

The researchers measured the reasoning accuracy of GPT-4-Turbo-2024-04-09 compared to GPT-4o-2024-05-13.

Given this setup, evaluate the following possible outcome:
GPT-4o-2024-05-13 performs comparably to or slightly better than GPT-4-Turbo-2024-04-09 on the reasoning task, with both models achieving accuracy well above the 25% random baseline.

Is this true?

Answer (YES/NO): NO